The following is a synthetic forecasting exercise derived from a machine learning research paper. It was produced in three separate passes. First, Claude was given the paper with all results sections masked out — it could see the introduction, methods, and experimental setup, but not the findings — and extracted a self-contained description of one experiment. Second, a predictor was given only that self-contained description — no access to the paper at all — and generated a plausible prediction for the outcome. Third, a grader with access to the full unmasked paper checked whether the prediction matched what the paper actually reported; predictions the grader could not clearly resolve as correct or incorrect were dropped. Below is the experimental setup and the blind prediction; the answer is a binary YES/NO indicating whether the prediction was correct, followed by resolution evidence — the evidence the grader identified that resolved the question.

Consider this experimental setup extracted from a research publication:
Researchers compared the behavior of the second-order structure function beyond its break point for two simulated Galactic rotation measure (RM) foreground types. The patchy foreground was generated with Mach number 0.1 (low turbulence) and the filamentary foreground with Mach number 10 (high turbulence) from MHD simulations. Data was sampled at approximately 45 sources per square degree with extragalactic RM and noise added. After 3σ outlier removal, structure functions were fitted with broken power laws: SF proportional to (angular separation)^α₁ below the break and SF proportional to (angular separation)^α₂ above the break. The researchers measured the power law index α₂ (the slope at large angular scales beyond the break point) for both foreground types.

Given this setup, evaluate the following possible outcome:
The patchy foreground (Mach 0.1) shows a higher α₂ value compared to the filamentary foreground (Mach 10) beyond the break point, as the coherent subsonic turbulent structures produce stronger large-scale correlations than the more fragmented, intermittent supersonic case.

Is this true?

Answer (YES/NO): YES